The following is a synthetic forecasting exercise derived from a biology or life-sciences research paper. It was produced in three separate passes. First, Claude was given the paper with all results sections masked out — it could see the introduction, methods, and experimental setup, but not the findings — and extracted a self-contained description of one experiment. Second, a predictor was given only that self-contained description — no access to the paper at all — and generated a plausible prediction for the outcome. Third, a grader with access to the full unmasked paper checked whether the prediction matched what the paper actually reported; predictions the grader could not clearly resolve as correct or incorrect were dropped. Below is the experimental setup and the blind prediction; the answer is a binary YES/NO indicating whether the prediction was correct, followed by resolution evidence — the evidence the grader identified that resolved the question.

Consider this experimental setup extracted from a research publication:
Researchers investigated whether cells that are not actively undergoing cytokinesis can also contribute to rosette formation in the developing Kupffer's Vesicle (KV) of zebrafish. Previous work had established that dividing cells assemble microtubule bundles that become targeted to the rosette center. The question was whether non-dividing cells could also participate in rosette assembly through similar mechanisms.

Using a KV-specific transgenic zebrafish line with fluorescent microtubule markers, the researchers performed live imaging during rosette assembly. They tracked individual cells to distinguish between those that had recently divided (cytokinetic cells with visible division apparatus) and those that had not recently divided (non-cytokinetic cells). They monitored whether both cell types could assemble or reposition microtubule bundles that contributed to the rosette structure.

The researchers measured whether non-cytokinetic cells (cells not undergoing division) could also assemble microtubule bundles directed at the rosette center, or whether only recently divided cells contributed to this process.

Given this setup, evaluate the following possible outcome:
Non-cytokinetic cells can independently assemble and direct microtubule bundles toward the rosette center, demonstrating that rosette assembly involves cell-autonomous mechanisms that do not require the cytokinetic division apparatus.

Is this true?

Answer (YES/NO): NO